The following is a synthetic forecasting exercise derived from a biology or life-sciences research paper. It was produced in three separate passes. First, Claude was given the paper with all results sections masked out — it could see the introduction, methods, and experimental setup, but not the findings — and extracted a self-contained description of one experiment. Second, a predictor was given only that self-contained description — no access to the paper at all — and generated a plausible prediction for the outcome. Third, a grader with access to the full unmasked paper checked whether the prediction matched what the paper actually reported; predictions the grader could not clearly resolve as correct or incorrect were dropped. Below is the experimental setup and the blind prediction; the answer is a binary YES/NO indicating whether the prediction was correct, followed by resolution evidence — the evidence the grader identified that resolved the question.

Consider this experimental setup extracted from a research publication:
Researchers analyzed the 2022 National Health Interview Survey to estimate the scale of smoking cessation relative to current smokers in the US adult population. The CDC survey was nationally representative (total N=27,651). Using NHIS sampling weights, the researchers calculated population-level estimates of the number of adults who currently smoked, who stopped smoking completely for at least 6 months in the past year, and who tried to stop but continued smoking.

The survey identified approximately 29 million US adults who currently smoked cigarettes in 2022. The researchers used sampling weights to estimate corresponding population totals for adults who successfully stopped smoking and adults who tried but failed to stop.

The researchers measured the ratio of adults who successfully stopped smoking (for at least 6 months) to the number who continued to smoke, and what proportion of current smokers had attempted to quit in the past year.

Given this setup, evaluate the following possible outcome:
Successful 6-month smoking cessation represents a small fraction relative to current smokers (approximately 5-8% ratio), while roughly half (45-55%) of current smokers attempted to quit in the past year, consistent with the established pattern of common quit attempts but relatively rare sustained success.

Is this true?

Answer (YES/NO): NO